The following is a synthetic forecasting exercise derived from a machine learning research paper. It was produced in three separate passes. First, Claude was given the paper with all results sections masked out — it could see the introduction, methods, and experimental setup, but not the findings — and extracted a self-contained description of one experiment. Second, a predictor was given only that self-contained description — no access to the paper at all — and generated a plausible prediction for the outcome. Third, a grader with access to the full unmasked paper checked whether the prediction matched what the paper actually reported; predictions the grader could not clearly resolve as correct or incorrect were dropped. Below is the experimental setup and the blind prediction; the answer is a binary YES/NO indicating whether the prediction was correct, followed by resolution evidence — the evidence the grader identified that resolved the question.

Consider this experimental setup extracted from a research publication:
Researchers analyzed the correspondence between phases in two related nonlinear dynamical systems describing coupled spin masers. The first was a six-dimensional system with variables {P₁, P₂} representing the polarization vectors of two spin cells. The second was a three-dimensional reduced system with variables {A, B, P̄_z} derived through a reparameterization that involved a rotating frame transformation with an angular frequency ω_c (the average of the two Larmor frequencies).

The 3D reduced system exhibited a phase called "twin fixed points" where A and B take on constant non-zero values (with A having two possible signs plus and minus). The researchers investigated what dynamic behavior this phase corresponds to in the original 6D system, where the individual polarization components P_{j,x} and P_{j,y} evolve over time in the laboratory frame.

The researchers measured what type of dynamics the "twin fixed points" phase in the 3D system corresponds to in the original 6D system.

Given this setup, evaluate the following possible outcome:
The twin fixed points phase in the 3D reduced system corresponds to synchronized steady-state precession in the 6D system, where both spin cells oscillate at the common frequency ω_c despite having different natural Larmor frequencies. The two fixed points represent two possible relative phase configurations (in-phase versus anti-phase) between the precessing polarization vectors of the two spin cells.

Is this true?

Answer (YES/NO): NO